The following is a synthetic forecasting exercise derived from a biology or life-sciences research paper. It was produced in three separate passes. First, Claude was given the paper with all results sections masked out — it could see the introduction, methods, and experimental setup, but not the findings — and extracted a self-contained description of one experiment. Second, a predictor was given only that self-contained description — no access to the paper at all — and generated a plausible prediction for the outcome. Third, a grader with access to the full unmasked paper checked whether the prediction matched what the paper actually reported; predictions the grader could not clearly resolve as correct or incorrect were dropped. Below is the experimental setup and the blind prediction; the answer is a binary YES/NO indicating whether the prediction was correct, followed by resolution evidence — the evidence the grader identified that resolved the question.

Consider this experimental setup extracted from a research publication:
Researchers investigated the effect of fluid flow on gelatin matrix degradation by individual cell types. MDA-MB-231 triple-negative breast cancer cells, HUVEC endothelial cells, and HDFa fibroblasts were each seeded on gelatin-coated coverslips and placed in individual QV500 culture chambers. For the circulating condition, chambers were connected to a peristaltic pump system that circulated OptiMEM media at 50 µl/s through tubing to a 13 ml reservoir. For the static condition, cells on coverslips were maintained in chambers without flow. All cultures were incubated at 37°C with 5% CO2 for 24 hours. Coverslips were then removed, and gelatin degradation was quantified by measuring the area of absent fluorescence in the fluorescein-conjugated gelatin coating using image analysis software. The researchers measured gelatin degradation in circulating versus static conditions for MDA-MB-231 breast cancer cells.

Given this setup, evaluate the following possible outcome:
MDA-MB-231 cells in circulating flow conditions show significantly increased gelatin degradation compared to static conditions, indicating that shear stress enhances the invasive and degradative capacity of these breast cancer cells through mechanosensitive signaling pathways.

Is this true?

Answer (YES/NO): NO